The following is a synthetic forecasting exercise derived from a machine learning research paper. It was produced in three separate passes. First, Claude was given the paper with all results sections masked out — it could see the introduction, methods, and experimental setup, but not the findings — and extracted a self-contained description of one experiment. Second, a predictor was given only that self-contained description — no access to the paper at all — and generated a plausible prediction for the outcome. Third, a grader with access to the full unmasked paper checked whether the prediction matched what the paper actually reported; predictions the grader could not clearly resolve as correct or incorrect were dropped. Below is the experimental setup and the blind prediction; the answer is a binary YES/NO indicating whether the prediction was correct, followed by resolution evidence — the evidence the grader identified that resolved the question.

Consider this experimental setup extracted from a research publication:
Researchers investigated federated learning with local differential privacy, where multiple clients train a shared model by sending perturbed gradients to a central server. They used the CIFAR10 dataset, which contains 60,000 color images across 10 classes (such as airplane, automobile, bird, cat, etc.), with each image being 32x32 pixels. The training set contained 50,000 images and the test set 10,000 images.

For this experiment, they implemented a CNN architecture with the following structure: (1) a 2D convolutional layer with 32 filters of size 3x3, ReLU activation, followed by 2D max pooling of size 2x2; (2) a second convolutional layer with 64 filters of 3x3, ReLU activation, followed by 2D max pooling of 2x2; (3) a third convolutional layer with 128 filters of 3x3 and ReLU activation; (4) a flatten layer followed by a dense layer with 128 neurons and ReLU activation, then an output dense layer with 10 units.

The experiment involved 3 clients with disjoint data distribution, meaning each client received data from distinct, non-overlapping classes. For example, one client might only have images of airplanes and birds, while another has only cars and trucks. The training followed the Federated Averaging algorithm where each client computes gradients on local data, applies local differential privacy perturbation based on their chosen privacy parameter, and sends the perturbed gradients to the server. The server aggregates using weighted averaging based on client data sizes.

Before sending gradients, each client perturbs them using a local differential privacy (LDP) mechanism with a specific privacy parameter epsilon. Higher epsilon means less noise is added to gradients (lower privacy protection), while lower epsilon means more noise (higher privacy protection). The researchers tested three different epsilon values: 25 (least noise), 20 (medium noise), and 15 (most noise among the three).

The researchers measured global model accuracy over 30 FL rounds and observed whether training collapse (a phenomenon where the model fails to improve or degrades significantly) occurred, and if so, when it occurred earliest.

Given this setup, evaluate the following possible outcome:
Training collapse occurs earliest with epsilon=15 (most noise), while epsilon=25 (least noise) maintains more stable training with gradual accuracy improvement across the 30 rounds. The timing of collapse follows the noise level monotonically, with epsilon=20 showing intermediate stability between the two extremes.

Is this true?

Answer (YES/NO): NO